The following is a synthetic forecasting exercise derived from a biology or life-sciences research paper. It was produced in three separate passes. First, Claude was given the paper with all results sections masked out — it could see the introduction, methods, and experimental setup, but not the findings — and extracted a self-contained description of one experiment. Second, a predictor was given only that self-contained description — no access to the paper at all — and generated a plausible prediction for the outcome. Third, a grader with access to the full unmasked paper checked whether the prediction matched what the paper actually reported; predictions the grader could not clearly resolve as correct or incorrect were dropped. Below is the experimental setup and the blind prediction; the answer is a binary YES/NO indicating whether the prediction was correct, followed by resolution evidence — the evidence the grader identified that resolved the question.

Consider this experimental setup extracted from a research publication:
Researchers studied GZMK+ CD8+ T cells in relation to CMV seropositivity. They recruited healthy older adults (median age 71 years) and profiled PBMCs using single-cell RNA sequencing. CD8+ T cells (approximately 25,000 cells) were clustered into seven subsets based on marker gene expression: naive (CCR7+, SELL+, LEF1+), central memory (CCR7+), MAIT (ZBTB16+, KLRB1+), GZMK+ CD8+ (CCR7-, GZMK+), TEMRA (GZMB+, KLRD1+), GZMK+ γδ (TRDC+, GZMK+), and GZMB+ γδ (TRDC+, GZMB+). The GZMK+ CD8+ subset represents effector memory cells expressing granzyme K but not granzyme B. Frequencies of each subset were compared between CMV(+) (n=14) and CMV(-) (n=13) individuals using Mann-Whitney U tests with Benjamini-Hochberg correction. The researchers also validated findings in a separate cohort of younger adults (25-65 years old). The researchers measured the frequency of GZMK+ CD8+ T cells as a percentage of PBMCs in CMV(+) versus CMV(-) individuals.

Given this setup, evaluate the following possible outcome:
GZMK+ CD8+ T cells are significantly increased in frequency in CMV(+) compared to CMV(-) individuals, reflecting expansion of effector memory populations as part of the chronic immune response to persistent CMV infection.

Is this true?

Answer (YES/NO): YES